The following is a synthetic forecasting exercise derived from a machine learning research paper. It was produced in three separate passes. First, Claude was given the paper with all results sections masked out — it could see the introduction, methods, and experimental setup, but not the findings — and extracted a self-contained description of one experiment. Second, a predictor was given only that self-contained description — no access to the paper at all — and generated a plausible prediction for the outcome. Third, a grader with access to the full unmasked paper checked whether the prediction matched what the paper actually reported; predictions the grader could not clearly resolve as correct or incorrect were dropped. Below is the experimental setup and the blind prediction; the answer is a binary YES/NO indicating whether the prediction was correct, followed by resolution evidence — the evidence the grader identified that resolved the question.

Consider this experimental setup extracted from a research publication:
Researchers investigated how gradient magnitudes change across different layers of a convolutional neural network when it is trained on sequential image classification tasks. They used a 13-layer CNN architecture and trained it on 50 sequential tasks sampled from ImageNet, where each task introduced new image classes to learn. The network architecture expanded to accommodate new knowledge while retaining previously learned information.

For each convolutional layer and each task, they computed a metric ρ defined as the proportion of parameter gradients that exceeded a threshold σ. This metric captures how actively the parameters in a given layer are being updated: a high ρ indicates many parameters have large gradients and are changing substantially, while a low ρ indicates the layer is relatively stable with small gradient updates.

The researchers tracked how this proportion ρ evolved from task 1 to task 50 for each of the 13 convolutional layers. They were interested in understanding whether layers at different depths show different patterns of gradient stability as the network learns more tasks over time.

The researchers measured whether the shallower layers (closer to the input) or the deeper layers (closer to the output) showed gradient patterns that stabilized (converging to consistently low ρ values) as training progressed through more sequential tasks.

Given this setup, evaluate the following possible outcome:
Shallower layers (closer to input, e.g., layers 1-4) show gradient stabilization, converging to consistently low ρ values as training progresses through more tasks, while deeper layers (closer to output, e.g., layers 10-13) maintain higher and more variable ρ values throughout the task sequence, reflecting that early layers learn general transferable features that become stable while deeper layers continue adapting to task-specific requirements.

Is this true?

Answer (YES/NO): NO